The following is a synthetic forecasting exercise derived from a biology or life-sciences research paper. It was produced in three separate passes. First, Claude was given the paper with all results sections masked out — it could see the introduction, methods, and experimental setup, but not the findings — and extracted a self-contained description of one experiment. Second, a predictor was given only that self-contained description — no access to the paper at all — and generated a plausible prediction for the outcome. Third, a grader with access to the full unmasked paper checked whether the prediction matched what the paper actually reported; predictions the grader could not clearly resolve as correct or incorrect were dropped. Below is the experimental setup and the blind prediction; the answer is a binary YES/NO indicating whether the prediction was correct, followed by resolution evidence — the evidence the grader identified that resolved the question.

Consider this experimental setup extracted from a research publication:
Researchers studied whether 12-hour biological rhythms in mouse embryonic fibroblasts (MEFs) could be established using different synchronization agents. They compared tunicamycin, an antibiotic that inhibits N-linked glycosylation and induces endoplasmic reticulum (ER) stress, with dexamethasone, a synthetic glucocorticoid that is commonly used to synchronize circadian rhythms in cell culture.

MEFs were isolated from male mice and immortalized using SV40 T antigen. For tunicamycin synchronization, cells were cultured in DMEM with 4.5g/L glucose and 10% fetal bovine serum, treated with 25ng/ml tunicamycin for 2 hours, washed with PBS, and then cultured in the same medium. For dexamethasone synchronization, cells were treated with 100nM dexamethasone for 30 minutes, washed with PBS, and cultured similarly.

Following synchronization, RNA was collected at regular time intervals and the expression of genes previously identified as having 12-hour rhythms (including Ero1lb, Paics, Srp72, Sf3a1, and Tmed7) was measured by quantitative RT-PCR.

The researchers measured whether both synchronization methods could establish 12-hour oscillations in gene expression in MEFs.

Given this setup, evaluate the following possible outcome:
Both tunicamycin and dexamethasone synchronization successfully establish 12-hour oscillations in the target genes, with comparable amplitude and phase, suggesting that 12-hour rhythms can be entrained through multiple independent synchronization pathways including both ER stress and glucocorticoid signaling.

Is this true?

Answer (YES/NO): NO